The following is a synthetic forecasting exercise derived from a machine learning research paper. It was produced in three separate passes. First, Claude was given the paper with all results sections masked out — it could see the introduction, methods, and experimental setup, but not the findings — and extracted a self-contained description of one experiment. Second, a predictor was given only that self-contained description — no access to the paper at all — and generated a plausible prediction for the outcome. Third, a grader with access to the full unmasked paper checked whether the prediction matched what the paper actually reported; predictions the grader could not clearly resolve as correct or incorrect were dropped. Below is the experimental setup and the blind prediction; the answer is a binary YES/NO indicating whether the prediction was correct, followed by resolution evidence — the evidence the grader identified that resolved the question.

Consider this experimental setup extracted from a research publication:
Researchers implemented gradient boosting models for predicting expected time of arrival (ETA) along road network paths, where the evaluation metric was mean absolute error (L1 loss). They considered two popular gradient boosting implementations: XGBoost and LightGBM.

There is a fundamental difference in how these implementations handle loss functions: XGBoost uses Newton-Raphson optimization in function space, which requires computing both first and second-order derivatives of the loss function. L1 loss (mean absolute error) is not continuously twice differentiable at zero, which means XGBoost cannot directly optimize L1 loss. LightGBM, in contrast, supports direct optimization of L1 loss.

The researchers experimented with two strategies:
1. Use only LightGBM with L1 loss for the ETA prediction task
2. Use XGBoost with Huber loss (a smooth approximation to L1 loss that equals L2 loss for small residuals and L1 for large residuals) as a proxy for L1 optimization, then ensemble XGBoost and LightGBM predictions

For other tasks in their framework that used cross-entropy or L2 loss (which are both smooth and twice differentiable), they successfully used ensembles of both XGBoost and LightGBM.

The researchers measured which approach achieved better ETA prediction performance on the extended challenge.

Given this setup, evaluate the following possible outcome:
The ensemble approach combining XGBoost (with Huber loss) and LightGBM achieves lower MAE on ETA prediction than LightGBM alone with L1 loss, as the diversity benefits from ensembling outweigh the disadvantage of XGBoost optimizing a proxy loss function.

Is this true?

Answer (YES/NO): NO